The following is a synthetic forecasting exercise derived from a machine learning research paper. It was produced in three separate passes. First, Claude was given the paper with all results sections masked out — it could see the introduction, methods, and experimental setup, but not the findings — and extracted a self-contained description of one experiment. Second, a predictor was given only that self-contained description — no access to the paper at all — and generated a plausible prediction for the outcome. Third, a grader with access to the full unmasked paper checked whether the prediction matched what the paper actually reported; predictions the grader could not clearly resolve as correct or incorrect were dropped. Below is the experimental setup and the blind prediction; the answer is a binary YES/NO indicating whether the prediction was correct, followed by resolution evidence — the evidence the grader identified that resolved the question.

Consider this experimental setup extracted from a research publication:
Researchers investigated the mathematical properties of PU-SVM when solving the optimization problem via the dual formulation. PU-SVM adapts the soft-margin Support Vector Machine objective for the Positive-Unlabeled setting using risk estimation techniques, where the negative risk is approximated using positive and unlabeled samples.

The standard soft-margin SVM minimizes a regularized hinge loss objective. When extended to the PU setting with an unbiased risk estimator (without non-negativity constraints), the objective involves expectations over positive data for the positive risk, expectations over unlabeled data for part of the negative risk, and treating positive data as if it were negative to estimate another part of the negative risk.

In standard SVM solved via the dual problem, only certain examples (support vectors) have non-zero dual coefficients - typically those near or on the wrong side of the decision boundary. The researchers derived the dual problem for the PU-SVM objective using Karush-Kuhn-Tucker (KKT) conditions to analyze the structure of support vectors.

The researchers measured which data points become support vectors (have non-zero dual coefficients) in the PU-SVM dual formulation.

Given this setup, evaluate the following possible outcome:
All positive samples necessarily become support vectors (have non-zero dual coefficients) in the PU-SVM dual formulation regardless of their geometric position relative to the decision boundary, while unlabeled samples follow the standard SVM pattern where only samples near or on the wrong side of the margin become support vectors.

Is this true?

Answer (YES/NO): YES